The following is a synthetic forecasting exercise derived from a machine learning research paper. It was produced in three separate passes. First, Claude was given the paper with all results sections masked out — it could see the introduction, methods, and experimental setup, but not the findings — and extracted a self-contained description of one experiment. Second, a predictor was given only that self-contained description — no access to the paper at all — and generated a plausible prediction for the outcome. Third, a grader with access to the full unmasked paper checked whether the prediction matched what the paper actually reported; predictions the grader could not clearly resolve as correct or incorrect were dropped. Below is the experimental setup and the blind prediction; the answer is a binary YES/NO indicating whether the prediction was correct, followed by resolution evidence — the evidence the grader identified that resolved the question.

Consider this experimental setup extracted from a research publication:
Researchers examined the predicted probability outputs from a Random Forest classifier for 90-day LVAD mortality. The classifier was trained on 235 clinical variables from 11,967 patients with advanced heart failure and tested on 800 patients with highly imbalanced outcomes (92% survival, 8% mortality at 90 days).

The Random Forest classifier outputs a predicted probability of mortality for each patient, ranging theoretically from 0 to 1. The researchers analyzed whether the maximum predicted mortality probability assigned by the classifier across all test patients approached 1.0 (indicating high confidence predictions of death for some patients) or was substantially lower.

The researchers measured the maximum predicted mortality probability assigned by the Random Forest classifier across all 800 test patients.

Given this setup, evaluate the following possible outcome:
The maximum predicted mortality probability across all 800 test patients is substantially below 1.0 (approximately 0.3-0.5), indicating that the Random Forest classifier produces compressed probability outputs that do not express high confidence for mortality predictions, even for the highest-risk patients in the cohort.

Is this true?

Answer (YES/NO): NO